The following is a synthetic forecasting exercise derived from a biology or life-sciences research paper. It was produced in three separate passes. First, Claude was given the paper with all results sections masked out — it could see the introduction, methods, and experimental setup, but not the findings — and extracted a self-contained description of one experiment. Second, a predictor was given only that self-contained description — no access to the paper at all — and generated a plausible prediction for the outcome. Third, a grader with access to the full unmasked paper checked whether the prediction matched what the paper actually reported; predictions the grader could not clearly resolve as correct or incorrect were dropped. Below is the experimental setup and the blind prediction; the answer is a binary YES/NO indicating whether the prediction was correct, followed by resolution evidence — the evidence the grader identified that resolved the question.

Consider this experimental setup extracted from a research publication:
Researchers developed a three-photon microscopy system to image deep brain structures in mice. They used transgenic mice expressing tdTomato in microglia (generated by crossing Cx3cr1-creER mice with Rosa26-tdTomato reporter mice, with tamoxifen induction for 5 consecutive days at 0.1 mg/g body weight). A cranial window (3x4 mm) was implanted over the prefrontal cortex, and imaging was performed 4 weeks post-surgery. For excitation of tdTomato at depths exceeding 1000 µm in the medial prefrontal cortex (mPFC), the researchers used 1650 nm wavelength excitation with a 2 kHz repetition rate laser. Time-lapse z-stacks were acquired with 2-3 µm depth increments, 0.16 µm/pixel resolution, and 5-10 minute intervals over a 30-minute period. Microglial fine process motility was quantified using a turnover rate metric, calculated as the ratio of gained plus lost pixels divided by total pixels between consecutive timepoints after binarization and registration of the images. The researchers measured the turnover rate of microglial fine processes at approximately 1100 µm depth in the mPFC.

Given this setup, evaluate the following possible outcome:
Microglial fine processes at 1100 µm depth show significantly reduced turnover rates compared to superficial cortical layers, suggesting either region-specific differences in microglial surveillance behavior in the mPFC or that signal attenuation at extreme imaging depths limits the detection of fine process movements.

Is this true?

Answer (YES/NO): NO